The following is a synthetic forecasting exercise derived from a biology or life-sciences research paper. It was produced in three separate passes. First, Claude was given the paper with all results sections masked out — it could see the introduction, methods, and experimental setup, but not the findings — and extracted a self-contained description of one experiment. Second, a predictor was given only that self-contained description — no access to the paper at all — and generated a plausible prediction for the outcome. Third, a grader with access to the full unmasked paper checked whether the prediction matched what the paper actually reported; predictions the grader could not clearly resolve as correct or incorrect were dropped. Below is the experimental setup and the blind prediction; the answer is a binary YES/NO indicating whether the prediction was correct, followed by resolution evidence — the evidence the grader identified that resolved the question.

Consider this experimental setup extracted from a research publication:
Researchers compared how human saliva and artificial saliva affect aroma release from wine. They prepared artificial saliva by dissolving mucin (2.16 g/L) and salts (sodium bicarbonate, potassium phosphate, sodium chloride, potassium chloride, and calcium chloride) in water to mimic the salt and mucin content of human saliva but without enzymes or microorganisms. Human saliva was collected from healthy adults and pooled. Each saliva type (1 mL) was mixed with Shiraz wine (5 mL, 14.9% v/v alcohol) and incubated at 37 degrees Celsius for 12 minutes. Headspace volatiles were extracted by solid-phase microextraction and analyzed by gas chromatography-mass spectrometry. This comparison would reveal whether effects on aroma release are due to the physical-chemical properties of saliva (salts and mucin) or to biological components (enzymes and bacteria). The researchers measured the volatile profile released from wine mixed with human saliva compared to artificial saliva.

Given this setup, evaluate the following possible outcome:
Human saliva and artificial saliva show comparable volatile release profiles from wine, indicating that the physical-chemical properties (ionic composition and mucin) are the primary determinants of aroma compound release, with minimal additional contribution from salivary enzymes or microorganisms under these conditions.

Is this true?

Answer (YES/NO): NO